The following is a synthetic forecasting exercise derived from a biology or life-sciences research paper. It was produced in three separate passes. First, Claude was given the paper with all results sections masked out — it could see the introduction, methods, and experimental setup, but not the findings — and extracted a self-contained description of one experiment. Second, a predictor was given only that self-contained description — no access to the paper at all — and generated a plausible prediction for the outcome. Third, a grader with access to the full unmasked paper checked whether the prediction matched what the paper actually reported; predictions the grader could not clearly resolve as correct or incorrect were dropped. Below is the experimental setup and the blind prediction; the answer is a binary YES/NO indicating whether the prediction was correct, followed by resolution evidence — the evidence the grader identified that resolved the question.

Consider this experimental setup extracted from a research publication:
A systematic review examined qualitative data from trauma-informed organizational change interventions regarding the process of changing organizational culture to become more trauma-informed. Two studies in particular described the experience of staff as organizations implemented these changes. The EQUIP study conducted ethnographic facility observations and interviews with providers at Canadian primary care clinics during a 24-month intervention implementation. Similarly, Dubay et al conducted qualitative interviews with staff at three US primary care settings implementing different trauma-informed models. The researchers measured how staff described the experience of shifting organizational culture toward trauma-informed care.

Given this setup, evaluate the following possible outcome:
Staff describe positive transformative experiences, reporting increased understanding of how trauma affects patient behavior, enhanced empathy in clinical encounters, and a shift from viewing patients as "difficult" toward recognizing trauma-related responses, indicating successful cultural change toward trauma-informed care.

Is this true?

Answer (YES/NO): NO